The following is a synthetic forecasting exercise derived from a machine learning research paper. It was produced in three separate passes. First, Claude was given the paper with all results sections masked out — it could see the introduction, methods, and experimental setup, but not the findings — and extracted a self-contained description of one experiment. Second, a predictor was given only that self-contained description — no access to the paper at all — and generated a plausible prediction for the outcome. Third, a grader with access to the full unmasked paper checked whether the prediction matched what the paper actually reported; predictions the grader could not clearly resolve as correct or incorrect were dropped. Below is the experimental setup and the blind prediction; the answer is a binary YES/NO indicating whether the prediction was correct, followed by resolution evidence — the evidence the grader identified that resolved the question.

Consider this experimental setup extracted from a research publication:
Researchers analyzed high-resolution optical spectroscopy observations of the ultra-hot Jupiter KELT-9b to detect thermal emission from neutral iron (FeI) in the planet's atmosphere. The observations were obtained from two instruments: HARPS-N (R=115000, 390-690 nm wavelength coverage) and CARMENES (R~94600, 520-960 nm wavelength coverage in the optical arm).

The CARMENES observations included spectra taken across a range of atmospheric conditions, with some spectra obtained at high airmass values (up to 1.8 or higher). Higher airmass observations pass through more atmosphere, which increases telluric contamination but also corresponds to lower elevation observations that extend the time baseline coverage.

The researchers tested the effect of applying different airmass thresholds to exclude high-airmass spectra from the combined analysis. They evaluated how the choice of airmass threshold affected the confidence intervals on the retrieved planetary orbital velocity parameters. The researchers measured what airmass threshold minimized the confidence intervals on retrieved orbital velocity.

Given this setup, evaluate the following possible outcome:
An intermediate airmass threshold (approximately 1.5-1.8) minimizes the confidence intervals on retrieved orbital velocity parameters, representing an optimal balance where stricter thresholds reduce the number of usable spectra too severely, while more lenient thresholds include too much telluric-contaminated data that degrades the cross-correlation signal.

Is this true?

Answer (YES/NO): NO